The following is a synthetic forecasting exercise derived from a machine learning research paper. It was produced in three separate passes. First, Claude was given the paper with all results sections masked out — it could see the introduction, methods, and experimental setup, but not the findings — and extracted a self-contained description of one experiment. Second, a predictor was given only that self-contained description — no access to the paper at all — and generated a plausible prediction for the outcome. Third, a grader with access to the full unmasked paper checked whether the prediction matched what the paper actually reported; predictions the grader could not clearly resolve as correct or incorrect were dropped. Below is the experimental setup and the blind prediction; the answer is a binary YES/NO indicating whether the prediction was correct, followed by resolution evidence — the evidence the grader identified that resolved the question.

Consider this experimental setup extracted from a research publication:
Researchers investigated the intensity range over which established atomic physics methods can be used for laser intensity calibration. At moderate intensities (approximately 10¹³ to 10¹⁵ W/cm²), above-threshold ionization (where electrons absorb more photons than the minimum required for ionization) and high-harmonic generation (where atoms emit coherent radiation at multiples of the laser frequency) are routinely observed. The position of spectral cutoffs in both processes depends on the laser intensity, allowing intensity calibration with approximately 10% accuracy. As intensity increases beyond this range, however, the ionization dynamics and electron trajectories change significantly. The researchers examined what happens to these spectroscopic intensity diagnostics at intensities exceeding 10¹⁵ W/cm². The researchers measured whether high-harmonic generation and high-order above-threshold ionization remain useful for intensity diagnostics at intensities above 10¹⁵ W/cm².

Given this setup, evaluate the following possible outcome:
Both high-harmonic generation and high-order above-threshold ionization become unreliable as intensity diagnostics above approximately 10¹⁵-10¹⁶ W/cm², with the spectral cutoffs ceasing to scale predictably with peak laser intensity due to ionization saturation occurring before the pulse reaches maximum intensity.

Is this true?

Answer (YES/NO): YES